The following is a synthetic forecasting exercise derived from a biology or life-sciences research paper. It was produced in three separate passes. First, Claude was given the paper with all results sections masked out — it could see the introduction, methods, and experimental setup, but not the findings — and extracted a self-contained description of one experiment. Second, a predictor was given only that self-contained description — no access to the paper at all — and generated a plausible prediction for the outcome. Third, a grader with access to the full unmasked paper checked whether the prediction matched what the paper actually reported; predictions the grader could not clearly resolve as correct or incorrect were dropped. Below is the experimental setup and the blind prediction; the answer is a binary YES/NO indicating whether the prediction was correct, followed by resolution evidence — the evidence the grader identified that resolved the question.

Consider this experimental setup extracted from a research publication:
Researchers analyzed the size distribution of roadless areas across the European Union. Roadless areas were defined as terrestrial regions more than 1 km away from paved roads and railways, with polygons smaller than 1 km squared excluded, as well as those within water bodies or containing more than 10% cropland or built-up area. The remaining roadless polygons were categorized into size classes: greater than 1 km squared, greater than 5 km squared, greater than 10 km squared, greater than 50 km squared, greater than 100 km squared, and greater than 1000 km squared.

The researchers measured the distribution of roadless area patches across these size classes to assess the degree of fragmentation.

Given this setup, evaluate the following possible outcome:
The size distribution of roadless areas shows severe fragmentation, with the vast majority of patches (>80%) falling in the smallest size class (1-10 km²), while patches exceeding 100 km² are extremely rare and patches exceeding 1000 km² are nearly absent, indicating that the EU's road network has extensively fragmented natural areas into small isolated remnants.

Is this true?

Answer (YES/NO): NO